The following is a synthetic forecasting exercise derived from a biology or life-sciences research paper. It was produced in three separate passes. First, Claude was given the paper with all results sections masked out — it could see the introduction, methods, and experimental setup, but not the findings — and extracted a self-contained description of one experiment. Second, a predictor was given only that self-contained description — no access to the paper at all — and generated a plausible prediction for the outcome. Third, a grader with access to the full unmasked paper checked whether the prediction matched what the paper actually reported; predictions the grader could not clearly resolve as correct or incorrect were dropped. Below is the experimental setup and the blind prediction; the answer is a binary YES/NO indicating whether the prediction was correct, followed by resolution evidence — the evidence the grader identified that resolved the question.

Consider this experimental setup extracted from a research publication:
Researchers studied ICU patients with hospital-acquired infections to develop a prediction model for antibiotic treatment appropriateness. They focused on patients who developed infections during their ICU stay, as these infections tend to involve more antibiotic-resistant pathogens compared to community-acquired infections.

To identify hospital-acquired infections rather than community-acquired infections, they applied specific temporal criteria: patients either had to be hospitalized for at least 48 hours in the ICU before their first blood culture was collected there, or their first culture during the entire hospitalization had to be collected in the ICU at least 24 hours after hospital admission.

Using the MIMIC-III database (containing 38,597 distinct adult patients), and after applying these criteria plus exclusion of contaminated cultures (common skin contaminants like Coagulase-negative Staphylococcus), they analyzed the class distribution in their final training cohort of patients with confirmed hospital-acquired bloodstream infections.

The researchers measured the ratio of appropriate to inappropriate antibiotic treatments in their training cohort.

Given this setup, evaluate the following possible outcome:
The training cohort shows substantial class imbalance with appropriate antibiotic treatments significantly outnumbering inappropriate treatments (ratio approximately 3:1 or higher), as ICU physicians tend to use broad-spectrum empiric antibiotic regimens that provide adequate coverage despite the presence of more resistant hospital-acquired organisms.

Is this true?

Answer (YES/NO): YES